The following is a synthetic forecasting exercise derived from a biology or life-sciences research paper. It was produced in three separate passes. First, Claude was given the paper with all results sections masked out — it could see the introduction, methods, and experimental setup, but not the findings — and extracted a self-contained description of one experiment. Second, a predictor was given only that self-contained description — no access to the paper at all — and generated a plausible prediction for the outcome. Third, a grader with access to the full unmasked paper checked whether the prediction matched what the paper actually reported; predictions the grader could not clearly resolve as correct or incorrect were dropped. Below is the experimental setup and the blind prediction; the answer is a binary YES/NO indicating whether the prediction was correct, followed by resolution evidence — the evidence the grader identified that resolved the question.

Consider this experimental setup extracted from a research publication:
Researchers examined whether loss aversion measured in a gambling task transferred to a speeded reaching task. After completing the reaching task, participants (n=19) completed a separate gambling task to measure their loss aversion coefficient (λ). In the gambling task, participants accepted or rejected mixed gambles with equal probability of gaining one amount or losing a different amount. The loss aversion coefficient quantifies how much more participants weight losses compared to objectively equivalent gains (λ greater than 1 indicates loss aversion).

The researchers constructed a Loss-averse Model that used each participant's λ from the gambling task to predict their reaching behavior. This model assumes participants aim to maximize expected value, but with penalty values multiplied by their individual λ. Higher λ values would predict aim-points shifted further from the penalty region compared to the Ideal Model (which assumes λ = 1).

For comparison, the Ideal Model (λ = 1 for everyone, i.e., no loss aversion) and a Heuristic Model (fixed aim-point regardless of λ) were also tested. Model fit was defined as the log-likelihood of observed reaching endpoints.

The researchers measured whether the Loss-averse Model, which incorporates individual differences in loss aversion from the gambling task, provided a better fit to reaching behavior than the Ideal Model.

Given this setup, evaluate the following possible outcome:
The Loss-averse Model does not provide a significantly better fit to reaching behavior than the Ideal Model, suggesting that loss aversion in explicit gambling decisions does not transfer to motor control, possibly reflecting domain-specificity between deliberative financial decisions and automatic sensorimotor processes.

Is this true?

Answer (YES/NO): YES